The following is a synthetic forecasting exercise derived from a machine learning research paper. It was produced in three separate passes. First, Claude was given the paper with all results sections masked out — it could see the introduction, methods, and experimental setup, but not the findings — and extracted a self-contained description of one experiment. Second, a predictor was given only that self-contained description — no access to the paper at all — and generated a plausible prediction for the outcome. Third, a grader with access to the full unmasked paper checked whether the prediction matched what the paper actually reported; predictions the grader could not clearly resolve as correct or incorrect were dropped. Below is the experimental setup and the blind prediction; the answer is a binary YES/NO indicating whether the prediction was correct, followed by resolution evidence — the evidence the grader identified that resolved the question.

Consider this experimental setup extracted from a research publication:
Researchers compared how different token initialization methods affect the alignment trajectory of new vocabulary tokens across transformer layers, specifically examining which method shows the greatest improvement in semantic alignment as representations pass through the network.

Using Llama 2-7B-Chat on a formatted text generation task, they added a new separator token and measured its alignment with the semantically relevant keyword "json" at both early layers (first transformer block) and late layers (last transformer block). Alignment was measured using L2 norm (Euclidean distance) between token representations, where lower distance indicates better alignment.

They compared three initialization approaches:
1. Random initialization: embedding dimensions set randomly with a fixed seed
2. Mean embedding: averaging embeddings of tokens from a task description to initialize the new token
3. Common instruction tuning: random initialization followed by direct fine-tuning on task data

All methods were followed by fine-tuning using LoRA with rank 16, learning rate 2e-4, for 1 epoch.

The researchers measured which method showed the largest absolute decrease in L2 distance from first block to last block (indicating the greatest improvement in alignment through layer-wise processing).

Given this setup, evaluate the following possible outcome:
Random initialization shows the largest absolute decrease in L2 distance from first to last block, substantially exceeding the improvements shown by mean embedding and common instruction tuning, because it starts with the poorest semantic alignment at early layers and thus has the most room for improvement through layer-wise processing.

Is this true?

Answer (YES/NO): YES